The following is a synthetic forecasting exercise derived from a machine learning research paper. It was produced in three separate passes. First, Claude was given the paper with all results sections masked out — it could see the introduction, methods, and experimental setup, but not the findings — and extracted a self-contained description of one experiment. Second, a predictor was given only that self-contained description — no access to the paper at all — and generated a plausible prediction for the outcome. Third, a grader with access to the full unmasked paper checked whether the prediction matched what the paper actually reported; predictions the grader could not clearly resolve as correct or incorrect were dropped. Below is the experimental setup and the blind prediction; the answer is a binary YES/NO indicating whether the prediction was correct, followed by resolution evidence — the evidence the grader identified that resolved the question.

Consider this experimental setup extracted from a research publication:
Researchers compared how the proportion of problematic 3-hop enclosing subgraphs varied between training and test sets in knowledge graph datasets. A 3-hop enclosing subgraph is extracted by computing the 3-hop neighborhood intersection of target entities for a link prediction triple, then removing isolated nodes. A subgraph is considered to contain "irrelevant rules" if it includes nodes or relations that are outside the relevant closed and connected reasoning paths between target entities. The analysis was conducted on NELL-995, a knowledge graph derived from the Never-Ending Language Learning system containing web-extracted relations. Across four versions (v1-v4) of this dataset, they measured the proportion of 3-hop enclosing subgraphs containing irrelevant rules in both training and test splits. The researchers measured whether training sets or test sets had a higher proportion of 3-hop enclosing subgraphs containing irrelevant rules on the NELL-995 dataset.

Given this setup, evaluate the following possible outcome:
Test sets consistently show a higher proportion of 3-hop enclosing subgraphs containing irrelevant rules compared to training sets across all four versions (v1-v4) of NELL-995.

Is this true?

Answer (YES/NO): NO